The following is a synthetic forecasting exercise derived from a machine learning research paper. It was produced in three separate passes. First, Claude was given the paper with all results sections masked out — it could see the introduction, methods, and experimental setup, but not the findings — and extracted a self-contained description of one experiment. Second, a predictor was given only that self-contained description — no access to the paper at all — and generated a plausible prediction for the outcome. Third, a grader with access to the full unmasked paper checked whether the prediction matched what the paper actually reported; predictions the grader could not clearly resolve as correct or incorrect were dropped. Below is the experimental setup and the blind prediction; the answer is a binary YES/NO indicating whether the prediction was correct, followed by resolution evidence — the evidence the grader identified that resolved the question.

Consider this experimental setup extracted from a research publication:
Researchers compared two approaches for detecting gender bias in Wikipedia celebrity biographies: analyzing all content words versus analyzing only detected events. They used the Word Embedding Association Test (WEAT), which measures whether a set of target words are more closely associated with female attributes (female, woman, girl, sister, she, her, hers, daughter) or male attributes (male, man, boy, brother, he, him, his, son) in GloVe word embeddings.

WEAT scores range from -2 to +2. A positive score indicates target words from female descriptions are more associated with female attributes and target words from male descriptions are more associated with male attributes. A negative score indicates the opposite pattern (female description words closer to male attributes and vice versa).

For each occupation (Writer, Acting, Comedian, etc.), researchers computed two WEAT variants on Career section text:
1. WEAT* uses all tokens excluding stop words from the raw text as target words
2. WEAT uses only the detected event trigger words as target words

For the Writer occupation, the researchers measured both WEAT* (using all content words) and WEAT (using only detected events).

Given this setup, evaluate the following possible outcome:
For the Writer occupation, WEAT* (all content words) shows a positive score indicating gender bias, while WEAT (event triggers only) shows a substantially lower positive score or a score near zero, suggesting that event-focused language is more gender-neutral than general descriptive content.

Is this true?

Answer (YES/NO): NO